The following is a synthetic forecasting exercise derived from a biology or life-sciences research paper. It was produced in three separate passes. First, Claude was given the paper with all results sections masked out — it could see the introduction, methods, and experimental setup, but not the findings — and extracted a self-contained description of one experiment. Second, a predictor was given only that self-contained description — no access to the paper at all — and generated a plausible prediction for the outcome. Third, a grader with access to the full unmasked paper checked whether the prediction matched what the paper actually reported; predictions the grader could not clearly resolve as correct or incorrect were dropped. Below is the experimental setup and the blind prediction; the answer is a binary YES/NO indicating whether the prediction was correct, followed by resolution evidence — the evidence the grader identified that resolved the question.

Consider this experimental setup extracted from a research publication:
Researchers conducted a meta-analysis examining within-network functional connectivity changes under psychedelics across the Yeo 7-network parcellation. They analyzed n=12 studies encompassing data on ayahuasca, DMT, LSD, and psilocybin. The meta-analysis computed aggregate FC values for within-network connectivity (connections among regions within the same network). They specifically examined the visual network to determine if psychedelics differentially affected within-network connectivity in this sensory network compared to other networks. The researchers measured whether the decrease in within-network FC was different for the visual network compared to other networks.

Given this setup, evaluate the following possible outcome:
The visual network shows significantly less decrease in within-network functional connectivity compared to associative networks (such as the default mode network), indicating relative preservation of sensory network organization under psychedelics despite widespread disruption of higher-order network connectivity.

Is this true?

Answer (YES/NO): NO